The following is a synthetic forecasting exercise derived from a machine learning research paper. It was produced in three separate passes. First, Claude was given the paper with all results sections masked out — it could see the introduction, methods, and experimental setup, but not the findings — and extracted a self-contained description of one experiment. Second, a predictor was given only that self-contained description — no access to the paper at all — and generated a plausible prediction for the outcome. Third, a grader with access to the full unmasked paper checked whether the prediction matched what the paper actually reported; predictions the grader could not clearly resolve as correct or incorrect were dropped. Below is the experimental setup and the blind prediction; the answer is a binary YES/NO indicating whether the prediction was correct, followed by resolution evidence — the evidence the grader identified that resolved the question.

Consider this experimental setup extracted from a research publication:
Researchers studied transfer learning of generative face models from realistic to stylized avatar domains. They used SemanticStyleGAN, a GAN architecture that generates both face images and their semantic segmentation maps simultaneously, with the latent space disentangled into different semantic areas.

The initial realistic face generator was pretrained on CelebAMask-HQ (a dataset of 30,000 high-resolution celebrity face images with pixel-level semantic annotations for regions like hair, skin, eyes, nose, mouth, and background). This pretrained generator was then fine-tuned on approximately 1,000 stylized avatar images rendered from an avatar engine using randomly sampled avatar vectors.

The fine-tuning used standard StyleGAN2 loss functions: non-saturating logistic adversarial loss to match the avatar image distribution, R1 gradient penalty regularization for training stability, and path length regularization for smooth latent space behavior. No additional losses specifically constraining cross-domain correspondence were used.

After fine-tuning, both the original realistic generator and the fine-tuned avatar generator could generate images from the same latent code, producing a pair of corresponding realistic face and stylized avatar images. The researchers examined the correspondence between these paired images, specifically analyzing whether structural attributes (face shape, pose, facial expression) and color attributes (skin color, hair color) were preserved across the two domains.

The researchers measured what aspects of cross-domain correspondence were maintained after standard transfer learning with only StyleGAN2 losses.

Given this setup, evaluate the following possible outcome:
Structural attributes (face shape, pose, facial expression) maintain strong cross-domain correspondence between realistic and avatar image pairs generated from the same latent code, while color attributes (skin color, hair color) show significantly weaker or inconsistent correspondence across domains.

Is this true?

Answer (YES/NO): YES